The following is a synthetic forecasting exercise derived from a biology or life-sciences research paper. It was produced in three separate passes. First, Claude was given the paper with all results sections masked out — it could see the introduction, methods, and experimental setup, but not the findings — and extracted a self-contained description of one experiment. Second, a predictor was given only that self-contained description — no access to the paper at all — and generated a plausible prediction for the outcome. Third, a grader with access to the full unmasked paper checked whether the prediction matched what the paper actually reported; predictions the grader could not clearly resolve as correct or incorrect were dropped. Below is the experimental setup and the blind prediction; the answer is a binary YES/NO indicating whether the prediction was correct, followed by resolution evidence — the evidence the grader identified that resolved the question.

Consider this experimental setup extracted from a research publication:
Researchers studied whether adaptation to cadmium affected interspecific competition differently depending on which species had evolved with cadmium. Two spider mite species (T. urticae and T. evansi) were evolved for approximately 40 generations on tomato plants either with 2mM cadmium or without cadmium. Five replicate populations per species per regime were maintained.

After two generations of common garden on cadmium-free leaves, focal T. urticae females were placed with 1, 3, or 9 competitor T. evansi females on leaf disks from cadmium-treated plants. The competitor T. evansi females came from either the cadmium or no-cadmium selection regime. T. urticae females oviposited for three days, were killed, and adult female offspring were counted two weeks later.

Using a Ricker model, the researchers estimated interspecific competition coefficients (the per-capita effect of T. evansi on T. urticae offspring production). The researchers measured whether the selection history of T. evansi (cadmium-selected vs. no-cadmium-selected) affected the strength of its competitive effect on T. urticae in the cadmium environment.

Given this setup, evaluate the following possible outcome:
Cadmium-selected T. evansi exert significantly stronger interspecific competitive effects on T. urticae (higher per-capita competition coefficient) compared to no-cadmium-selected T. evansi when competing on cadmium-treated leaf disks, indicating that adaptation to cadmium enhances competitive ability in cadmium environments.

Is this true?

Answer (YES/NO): NO